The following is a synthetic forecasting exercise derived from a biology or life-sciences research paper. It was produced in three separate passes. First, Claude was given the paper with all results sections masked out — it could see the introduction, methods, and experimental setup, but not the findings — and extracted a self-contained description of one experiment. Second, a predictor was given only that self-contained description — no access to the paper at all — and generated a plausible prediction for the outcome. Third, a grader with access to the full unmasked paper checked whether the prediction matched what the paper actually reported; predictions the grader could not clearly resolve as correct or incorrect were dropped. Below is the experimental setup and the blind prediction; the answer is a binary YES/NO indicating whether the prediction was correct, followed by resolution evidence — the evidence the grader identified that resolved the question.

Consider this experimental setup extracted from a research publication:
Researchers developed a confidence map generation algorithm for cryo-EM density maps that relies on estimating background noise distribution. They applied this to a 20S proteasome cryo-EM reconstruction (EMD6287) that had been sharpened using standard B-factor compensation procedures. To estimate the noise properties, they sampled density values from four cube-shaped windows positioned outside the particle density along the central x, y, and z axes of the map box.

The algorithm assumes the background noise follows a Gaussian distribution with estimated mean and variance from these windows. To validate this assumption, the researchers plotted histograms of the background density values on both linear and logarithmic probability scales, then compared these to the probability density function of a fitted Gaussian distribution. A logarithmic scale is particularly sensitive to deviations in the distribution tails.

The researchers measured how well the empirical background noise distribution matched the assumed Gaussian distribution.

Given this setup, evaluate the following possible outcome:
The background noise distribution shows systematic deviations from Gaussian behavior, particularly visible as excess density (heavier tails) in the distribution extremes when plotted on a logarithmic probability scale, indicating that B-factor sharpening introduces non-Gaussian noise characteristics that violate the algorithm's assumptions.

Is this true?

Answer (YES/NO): NO